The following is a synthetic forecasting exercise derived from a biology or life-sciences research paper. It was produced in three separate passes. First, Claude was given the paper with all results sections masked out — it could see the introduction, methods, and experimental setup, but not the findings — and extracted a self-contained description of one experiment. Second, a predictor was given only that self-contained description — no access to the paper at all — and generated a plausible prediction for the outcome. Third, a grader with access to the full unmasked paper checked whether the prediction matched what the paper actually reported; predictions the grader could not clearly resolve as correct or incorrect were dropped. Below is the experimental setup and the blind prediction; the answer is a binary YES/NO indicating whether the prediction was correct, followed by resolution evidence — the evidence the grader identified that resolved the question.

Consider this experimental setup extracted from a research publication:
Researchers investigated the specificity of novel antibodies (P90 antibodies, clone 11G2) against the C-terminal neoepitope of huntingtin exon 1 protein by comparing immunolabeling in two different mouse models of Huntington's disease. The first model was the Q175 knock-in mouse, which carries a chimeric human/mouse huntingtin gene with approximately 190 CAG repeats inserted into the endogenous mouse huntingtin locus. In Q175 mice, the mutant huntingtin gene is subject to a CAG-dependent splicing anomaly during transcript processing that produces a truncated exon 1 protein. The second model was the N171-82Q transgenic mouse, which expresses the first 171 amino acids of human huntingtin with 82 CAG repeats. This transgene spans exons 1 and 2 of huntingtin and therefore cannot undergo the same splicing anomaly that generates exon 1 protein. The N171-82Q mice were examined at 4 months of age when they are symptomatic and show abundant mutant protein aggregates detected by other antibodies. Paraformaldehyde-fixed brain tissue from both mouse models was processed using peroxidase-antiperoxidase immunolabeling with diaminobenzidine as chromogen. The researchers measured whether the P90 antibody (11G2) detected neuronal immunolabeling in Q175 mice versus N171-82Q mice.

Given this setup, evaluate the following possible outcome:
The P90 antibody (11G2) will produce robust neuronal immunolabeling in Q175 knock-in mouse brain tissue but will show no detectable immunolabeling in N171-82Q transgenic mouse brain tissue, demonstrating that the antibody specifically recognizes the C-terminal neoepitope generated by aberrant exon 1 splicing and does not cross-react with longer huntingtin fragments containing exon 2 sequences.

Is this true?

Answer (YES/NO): YES